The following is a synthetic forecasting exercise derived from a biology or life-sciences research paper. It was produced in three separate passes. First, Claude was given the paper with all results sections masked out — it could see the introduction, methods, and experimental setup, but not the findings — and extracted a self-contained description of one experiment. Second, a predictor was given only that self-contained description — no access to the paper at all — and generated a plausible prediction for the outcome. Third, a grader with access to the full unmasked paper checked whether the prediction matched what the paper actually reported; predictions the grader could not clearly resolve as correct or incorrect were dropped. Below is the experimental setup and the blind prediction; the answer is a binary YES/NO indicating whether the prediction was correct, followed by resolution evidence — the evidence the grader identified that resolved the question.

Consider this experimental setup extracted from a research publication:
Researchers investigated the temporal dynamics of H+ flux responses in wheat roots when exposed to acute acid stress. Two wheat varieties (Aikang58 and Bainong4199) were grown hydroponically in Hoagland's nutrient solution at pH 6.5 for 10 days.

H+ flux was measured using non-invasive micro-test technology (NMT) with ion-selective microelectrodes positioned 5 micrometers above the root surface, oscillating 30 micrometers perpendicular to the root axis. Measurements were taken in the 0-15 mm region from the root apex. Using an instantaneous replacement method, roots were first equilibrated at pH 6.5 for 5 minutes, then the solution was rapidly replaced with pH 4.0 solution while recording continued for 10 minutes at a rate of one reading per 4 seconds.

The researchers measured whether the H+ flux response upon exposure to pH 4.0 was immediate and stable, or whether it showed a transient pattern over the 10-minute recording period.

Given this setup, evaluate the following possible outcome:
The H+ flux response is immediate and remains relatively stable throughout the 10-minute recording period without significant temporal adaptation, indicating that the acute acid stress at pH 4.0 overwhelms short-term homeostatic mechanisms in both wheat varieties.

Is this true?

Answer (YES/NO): NO